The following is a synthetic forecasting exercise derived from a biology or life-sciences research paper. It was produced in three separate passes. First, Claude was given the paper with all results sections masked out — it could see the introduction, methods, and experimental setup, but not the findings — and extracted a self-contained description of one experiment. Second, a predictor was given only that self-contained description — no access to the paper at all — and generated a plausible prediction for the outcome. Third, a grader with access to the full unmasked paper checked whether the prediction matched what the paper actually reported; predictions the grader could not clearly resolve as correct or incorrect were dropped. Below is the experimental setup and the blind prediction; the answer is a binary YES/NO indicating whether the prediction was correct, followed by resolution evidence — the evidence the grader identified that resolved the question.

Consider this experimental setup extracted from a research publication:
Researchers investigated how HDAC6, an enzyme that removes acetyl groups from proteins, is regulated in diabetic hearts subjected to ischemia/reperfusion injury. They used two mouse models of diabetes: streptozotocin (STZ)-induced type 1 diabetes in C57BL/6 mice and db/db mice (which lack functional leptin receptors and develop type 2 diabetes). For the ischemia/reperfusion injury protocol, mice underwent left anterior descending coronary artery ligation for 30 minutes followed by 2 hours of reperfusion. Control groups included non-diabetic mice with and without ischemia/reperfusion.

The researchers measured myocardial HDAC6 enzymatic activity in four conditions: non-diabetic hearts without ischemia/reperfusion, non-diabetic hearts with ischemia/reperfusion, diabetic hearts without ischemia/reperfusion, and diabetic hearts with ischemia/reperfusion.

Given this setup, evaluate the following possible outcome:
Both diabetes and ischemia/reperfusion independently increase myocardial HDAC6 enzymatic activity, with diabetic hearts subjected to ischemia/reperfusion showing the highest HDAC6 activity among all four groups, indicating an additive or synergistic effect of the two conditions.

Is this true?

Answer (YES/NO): YES